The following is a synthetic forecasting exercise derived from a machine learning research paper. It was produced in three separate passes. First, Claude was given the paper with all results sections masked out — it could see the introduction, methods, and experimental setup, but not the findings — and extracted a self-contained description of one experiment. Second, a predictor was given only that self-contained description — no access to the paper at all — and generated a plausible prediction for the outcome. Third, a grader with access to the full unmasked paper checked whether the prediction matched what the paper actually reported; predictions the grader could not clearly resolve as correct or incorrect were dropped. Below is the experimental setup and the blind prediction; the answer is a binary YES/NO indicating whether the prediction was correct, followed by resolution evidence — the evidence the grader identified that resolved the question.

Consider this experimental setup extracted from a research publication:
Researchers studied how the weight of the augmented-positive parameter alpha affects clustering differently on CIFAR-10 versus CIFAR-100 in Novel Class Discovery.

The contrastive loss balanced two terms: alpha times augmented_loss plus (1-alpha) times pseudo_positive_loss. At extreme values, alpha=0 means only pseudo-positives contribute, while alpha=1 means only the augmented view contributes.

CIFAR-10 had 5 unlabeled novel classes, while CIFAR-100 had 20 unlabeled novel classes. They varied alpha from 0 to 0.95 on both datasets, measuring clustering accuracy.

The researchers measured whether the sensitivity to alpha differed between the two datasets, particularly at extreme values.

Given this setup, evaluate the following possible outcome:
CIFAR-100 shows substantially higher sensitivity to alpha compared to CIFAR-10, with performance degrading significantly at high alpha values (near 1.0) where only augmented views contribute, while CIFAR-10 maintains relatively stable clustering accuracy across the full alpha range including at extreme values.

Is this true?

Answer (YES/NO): NO